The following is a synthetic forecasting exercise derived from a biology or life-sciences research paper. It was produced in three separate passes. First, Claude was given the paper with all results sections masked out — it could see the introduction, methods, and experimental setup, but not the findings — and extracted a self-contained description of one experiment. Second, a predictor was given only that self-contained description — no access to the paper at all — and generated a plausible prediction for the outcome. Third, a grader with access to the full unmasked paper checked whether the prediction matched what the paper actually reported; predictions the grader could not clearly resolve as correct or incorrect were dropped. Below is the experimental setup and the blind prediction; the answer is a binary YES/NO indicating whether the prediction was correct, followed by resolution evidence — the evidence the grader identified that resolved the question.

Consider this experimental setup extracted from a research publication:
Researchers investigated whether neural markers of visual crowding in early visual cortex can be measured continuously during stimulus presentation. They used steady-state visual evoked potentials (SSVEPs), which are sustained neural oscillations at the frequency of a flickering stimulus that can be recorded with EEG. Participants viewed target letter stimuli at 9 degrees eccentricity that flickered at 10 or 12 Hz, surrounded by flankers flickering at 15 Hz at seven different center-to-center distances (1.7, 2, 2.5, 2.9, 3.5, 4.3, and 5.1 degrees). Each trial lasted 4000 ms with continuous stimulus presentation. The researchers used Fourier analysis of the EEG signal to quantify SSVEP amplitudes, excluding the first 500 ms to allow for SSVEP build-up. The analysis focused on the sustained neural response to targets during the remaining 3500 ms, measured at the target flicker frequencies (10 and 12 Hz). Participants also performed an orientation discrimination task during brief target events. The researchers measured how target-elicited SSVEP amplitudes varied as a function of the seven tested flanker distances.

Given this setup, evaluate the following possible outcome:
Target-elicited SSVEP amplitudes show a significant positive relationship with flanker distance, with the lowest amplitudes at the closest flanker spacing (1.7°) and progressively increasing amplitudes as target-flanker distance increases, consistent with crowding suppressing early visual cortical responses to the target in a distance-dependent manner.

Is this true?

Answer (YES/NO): YES